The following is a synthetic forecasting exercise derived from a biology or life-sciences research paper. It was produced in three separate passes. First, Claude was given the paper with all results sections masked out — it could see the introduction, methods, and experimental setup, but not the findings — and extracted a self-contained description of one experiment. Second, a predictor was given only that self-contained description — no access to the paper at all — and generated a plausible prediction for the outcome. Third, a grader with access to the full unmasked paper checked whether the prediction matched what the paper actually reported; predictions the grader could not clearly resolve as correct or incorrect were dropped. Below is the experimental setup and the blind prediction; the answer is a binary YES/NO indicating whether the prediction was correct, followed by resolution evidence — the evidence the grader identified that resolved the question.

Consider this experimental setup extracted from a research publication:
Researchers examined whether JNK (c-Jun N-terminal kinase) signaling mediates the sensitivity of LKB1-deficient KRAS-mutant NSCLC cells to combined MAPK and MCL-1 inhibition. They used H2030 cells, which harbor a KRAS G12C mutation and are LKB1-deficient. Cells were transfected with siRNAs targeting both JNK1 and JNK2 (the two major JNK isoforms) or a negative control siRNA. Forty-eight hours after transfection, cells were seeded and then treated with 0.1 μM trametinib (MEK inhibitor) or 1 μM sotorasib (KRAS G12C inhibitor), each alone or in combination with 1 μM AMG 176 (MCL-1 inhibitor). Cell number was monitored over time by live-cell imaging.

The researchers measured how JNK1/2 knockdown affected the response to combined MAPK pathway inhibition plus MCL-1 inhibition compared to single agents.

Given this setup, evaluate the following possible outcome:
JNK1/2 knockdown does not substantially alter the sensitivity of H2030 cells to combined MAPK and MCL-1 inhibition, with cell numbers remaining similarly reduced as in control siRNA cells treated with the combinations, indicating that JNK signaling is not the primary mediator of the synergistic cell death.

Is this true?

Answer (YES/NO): NO